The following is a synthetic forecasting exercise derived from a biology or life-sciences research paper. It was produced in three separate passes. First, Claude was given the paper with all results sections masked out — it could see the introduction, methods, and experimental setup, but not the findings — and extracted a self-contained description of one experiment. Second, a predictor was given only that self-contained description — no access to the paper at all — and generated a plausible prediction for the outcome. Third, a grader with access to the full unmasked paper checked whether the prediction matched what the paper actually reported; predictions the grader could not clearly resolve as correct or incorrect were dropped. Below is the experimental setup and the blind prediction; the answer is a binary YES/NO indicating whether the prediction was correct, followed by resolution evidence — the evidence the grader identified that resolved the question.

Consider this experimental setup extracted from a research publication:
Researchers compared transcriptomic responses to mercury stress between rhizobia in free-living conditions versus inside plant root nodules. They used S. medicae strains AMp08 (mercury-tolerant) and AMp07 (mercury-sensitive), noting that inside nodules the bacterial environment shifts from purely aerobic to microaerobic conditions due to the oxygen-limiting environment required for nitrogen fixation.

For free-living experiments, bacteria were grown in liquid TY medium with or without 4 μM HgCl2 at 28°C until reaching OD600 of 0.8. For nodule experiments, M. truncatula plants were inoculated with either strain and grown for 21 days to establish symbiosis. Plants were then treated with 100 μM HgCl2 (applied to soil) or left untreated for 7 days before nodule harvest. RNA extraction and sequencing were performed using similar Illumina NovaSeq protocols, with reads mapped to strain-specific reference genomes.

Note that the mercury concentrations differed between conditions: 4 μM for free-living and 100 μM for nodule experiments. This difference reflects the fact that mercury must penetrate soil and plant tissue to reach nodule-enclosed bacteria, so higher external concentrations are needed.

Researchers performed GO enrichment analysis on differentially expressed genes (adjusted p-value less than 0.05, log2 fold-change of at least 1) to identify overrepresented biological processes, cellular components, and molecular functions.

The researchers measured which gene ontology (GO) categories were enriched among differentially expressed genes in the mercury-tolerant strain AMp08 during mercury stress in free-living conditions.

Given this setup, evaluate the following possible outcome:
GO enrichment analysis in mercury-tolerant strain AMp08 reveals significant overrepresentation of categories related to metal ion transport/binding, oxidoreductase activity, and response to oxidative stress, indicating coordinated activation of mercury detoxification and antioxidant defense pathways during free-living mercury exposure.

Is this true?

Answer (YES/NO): NO